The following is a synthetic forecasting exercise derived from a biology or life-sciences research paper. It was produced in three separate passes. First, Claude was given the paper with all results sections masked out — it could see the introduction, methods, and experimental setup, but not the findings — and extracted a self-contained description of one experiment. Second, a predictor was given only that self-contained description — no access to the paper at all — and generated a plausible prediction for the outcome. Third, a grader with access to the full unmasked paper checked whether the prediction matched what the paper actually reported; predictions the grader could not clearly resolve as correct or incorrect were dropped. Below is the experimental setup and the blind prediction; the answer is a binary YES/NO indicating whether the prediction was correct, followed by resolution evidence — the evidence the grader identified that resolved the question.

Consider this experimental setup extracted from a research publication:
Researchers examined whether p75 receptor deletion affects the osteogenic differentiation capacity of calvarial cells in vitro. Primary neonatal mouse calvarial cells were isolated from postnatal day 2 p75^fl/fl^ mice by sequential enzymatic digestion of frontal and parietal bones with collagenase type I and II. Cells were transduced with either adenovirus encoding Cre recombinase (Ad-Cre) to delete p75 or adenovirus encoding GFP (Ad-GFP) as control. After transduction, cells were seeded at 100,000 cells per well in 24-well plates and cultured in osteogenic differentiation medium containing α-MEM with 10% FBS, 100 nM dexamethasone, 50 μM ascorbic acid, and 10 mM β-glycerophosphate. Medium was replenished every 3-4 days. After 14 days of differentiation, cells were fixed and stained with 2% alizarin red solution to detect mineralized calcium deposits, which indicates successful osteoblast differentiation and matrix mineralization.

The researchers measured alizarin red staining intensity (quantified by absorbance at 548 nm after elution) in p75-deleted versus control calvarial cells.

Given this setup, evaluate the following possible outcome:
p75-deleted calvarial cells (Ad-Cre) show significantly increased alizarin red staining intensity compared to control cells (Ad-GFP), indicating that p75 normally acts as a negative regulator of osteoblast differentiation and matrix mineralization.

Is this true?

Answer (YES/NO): NO